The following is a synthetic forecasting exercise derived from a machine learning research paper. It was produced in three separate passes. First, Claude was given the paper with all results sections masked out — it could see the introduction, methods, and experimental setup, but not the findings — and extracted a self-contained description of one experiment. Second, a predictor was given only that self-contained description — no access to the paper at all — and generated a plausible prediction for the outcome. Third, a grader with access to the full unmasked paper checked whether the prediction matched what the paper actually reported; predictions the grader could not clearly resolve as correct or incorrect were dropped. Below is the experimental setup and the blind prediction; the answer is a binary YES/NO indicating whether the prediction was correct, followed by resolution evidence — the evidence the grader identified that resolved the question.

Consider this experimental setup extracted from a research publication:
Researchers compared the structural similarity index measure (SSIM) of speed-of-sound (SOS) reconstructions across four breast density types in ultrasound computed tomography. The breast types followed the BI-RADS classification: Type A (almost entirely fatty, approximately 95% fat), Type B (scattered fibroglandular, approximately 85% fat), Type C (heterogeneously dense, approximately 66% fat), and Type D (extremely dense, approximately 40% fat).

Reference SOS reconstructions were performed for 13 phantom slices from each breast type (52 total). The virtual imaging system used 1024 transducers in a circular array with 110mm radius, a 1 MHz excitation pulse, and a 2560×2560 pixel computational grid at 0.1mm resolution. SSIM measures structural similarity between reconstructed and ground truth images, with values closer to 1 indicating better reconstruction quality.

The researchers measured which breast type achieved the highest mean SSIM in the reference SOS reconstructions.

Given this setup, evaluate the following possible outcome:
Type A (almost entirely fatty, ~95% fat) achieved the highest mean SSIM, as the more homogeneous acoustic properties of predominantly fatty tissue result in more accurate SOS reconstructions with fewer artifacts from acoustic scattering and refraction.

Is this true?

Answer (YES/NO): YES